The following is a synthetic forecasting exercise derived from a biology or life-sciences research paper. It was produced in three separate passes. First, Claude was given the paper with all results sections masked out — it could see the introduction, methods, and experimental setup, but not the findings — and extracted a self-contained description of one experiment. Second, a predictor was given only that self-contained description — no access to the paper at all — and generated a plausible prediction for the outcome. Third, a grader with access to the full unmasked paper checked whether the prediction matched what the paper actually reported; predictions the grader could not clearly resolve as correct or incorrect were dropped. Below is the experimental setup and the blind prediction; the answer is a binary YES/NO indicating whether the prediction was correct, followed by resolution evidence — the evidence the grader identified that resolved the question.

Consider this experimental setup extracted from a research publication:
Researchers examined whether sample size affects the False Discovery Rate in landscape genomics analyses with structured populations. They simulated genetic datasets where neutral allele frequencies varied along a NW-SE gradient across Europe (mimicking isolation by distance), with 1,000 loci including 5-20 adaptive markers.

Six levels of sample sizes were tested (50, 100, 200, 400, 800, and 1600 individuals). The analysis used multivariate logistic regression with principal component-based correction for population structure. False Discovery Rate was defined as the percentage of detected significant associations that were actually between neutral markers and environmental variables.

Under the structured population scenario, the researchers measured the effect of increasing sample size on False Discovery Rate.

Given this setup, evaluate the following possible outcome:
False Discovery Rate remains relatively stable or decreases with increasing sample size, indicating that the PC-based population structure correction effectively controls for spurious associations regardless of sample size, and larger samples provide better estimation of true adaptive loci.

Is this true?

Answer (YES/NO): NO